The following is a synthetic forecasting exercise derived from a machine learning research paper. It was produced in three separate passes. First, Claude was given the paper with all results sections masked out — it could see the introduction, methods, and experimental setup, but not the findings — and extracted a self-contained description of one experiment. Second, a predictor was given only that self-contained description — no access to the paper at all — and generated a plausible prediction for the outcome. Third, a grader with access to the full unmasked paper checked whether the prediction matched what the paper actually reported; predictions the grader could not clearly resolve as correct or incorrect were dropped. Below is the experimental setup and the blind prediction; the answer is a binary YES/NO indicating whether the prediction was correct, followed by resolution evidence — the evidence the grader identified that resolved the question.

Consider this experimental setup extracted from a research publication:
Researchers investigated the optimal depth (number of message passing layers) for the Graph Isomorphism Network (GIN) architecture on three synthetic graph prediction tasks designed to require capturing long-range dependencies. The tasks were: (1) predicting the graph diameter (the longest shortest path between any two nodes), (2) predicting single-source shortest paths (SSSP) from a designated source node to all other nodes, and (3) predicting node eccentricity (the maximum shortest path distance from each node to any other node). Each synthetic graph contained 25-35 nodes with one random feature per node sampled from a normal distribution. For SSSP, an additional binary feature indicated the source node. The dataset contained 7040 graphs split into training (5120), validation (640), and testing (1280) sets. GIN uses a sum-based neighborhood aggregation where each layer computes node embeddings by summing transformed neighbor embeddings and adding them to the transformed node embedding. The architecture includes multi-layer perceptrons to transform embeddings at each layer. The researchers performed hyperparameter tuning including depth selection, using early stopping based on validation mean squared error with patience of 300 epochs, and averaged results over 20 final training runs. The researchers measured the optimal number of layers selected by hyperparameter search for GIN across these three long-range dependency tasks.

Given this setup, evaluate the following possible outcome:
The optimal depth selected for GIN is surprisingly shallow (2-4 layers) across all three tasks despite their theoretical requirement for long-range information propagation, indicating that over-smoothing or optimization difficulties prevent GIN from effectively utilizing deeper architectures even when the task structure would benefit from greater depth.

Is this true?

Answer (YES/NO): NO